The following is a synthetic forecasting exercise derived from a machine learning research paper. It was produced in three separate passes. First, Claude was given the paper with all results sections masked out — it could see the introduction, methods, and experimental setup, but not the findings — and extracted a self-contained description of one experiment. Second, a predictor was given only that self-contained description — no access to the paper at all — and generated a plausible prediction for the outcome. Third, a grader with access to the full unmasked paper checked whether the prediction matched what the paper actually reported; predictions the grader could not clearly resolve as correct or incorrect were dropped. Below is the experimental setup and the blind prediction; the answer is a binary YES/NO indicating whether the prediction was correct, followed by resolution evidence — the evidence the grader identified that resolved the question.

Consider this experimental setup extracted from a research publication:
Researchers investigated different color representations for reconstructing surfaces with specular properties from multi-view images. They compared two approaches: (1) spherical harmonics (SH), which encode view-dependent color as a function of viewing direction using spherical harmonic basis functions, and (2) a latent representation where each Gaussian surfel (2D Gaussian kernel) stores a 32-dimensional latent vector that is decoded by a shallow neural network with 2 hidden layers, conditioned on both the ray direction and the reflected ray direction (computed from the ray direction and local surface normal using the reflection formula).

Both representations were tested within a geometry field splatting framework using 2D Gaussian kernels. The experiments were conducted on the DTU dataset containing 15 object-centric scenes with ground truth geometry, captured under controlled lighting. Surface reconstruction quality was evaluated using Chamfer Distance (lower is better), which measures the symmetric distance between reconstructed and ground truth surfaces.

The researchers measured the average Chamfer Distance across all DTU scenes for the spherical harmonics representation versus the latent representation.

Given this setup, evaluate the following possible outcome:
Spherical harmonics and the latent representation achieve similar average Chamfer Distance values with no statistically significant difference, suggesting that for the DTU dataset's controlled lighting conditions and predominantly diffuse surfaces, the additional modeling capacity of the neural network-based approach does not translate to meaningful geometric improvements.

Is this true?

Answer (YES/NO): NO